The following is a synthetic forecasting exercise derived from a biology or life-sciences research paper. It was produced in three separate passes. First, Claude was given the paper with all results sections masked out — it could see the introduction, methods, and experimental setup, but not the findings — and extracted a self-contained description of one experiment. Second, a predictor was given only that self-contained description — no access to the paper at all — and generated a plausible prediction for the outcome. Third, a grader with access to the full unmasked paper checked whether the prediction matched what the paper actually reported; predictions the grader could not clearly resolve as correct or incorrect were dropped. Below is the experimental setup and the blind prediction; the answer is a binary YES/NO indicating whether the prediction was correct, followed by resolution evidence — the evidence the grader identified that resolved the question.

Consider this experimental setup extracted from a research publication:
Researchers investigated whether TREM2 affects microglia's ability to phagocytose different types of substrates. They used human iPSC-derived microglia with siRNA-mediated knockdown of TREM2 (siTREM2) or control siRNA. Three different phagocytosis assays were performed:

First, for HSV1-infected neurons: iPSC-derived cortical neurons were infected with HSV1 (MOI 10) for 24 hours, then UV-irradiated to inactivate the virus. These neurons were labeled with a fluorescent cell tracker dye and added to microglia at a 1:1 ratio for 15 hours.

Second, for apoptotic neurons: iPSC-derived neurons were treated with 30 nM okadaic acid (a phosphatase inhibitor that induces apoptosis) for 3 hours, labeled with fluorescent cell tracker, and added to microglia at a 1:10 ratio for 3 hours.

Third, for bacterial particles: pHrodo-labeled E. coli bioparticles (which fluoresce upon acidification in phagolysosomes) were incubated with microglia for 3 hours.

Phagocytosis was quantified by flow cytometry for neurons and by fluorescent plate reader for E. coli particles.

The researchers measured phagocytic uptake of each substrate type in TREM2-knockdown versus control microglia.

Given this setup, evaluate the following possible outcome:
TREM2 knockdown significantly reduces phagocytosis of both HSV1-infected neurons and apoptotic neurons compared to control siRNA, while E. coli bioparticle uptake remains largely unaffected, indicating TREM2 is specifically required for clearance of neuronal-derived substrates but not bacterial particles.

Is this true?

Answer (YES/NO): YES